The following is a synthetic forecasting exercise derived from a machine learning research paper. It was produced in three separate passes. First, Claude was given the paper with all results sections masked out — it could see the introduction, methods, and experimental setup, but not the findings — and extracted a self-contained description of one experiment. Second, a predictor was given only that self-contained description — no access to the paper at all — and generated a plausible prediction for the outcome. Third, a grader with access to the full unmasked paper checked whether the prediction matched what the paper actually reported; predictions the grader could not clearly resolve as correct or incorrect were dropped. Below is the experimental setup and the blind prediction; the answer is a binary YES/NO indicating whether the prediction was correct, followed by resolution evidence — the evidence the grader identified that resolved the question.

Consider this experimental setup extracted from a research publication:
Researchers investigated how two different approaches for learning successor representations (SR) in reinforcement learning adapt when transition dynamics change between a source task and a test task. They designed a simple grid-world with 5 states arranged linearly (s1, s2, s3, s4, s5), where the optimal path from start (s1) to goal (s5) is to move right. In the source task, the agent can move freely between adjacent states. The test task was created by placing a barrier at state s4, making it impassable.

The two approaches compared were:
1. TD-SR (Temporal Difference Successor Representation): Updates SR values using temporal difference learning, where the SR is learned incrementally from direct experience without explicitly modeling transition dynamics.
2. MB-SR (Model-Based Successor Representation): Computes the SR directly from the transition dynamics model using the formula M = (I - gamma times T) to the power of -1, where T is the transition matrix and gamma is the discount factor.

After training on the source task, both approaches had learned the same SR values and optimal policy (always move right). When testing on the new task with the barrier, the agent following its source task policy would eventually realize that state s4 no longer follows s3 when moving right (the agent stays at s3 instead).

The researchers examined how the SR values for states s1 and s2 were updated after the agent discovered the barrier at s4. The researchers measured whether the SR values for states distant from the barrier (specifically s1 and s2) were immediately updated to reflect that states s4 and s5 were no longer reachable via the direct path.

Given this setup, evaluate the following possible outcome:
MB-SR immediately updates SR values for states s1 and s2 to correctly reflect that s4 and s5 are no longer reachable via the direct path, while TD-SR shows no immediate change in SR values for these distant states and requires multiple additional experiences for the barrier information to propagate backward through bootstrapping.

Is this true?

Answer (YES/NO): YES